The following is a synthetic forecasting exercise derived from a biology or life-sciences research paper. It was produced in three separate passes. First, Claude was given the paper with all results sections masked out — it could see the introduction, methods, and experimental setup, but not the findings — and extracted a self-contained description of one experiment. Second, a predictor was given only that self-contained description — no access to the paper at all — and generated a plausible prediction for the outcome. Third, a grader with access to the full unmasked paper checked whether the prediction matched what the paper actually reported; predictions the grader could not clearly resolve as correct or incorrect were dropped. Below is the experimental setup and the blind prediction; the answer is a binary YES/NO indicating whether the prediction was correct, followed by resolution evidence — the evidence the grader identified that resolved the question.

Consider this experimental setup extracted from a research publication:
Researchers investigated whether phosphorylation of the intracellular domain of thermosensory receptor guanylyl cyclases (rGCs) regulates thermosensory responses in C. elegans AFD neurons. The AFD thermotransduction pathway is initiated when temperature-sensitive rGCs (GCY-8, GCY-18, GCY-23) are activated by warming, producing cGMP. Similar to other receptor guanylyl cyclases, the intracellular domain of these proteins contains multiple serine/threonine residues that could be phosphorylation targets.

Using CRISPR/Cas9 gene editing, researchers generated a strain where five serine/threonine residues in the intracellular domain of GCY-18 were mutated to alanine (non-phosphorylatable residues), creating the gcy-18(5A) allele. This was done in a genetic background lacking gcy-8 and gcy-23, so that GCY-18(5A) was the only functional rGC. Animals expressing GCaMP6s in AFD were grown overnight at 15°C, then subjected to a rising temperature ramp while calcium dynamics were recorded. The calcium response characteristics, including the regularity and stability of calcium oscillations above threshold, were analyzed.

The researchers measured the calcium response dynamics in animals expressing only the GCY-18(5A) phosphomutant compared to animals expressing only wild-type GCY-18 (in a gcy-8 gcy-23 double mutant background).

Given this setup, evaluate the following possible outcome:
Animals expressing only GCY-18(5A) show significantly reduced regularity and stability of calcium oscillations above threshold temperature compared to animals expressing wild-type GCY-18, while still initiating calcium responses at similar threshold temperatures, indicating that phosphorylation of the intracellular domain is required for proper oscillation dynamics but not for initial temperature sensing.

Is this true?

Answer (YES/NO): NO